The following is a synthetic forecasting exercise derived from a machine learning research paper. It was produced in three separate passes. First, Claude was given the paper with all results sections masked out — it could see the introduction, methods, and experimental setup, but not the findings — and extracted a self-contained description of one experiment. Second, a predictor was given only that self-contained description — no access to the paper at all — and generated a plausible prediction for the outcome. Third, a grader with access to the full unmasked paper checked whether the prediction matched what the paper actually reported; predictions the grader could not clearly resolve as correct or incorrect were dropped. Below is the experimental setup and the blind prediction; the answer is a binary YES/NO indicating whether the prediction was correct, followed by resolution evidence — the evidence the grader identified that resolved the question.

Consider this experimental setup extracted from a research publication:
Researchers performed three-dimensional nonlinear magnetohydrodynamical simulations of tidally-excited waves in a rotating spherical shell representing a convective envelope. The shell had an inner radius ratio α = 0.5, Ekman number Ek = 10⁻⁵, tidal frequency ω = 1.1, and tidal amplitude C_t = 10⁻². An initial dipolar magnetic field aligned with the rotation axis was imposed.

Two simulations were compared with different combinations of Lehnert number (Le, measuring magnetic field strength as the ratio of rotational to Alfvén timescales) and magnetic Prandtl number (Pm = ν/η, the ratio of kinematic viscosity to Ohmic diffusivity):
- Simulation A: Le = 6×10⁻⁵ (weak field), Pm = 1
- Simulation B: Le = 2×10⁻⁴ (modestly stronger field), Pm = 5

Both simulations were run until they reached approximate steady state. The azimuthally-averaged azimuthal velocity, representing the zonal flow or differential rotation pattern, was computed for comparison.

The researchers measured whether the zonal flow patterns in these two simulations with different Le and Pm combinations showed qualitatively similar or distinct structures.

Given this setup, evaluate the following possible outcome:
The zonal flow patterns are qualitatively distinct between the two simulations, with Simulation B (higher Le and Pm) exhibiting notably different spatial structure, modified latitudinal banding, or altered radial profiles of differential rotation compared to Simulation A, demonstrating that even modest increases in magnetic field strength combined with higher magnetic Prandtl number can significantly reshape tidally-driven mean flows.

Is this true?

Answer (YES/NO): NO